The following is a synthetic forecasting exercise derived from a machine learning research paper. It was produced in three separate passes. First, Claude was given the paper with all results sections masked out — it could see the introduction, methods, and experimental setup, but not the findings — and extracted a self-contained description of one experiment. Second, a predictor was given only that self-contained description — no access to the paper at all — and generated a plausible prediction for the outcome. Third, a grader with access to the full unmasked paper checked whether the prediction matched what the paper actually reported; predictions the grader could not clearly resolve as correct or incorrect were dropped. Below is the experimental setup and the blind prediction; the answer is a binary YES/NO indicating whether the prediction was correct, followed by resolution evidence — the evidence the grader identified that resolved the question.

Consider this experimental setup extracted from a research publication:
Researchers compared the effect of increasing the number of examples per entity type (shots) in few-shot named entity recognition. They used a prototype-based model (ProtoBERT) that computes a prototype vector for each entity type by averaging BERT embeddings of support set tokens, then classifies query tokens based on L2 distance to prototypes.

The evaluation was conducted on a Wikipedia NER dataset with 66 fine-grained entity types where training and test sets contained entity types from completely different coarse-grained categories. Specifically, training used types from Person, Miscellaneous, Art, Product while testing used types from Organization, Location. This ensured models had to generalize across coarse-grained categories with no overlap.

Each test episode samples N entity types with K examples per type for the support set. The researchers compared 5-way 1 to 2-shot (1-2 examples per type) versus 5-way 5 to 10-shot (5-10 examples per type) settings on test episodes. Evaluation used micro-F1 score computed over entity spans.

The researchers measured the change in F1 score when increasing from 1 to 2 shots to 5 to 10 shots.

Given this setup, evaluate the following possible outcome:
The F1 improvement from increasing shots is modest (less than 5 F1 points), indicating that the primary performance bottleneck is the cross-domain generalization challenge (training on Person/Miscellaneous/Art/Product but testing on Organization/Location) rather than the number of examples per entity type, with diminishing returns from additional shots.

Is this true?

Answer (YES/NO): NO